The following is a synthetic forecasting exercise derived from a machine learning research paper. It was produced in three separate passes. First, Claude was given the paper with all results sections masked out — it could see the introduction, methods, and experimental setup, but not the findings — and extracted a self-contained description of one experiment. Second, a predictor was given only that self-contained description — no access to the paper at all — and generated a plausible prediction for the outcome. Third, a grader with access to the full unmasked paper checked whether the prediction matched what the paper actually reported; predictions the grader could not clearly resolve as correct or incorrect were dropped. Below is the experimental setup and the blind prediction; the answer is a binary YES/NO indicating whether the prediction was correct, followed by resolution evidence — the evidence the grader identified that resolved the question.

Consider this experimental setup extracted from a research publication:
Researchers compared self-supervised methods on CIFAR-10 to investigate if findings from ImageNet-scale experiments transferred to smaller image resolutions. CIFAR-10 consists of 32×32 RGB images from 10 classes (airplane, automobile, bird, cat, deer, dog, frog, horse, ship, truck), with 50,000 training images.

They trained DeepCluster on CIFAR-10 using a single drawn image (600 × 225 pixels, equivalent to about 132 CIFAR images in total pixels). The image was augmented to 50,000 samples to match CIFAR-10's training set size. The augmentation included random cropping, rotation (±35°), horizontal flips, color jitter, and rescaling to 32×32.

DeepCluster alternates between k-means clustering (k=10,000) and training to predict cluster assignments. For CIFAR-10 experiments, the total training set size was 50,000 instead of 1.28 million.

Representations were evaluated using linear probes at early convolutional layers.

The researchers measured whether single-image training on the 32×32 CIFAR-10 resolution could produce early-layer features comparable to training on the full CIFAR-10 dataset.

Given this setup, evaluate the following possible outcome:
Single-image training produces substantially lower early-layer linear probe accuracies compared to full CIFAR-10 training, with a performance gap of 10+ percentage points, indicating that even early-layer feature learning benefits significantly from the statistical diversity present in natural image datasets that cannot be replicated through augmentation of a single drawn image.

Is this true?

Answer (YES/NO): NO